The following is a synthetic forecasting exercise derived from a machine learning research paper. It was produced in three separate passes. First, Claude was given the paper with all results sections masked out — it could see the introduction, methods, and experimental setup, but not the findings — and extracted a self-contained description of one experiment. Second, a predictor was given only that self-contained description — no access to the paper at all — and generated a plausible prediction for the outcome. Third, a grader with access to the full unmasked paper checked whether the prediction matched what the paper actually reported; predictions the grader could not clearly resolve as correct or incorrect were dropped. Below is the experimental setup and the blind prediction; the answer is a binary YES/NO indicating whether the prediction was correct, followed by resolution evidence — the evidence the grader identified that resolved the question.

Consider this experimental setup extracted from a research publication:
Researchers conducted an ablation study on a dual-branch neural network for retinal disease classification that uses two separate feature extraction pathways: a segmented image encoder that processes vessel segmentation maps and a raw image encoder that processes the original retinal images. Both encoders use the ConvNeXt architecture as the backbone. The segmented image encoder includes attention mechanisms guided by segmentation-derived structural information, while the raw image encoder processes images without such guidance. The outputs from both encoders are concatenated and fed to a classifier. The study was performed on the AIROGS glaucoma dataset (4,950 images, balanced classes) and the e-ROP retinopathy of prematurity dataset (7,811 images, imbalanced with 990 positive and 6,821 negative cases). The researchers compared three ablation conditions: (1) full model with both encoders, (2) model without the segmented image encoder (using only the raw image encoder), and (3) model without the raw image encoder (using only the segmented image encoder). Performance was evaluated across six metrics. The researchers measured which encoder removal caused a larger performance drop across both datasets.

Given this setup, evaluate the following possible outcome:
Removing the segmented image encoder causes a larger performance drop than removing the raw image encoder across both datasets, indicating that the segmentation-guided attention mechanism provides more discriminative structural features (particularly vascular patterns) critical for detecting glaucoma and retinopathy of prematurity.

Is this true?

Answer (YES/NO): NO